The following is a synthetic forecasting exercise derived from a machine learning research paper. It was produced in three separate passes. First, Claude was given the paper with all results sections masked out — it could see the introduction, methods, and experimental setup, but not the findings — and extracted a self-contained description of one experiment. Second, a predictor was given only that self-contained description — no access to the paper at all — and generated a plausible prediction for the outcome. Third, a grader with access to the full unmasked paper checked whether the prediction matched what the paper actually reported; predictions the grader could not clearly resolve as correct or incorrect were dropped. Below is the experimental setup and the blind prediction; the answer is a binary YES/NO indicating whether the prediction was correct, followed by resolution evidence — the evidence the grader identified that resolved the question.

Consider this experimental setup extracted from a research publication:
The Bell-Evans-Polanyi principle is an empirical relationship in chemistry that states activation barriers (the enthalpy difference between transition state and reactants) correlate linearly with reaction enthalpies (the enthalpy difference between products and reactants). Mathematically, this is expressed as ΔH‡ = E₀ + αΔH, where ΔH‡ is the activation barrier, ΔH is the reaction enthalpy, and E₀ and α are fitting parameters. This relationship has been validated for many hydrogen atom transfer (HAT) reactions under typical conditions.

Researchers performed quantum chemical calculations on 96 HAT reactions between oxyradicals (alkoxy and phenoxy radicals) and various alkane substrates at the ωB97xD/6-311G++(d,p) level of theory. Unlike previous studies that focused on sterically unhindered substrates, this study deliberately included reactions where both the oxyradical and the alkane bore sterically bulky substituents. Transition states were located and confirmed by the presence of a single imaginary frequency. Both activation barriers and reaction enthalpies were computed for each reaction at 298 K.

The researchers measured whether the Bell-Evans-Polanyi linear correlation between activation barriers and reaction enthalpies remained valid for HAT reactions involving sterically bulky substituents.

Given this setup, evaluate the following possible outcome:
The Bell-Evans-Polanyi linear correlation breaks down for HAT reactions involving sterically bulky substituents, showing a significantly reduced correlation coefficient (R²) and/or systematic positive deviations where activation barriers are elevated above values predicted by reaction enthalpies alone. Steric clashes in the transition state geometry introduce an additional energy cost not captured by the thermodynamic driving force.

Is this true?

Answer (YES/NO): NO